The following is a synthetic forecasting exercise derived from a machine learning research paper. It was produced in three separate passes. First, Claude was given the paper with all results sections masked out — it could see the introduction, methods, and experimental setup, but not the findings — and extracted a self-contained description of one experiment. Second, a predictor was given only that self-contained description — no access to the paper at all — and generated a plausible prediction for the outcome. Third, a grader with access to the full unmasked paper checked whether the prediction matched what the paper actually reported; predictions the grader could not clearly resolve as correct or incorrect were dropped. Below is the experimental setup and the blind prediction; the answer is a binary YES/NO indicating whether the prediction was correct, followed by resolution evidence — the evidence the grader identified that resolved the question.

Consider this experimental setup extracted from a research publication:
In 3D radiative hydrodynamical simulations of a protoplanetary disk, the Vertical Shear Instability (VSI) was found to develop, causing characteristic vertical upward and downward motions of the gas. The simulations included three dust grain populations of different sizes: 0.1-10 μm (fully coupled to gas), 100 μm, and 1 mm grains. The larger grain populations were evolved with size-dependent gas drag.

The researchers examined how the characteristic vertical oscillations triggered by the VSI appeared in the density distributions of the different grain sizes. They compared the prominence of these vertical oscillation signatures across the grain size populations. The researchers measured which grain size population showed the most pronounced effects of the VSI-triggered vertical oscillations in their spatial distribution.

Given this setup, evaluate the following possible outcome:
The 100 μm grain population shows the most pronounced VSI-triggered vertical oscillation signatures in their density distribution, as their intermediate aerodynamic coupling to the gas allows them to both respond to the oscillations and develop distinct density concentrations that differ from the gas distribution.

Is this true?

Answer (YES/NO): NO